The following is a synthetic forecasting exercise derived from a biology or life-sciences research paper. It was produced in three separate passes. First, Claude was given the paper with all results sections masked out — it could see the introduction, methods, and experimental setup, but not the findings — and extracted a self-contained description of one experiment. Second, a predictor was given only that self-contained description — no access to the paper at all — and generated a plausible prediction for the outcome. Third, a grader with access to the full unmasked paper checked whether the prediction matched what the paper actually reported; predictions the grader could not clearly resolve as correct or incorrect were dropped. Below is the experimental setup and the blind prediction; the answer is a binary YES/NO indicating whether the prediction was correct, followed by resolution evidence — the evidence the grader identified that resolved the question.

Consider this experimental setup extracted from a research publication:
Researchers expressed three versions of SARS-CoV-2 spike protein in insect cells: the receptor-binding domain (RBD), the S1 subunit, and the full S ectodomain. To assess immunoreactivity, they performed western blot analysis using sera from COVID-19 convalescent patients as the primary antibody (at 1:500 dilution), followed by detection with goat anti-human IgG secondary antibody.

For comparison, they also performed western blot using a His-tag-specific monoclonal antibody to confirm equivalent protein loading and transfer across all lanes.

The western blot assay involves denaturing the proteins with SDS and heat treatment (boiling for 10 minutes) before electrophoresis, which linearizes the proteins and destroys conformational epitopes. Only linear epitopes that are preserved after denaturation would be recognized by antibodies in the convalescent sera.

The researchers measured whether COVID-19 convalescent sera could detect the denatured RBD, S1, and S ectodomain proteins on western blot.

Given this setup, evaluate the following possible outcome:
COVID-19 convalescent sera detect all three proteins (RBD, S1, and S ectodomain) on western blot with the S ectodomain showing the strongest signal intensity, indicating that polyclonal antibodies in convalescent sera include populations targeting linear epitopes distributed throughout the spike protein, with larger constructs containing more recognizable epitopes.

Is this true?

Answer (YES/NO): NO